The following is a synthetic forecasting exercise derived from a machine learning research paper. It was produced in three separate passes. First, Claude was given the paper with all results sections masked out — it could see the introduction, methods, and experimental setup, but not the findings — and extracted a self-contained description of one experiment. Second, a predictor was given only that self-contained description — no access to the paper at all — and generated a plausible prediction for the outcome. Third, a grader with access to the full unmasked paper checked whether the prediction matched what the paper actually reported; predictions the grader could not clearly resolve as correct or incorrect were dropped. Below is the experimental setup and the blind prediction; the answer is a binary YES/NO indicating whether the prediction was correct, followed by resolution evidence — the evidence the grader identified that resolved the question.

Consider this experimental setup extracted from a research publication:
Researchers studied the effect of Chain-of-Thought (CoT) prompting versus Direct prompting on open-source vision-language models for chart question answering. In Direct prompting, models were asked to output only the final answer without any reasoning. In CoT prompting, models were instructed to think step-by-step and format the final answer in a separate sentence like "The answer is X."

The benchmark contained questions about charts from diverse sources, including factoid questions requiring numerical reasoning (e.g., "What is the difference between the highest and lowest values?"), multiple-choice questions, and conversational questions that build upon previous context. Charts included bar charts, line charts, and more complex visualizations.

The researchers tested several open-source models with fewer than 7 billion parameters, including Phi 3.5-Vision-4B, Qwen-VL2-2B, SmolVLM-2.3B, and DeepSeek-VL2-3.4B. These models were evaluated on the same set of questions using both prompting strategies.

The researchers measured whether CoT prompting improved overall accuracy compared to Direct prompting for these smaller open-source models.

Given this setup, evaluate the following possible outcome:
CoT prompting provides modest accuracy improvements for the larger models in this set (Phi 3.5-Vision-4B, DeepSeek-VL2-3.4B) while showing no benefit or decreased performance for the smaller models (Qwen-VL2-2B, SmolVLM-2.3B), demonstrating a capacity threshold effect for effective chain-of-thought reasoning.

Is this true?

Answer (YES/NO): NO